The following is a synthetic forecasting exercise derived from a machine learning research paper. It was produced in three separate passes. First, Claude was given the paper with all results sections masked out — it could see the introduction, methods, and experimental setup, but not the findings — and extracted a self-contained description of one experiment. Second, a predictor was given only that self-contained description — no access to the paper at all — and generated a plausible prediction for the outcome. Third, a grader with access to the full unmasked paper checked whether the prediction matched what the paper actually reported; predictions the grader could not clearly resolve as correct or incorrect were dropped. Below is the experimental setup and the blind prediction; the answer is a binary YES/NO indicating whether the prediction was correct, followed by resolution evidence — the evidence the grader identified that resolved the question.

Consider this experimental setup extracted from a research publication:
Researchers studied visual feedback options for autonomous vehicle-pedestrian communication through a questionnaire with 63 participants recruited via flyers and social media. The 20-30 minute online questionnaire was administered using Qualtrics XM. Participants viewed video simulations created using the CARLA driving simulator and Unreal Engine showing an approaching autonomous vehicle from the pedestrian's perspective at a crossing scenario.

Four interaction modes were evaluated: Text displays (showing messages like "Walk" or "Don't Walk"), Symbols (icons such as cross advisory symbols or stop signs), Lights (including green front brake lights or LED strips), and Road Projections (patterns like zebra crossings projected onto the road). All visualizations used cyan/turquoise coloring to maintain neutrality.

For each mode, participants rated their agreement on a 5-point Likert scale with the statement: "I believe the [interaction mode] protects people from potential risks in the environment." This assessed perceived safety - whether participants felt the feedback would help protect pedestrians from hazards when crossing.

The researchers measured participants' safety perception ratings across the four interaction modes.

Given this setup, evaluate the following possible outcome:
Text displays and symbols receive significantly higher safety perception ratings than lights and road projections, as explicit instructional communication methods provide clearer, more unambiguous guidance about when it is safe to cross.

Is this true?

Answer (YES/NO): NO